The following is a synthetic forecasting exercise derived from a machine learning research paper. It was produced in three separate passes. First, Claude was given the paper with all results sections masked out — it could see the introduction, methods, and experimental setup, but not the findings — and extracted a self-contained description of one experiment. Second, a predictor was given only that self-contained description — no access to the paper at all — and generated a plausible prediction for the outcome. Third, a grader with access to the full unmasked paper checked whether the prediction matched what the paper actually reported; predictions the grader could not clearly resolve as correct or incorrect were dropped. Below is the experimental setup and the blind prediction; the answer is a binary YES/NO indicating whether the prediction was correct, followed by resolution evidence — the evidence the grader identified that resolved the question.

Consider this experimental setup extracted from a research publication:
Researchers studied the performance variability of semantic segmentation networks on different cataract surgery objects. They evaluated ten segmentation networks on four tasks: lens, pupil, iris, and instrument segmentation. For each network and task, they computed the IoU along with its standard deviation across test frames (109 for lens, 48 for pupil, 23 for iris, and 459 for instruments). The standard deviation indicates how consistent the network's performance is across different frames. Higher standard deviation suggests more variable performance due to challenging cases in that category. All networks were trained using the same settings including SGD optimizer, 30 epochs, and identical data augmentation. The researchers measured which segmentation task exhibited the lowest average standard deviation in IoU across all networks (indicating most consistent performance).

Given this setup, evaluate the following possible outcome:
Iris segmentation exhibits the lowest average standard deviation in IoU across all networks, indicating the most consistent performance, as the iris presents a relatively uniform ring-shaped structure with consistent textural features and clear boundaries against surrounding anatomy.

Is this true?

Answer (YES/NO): NO